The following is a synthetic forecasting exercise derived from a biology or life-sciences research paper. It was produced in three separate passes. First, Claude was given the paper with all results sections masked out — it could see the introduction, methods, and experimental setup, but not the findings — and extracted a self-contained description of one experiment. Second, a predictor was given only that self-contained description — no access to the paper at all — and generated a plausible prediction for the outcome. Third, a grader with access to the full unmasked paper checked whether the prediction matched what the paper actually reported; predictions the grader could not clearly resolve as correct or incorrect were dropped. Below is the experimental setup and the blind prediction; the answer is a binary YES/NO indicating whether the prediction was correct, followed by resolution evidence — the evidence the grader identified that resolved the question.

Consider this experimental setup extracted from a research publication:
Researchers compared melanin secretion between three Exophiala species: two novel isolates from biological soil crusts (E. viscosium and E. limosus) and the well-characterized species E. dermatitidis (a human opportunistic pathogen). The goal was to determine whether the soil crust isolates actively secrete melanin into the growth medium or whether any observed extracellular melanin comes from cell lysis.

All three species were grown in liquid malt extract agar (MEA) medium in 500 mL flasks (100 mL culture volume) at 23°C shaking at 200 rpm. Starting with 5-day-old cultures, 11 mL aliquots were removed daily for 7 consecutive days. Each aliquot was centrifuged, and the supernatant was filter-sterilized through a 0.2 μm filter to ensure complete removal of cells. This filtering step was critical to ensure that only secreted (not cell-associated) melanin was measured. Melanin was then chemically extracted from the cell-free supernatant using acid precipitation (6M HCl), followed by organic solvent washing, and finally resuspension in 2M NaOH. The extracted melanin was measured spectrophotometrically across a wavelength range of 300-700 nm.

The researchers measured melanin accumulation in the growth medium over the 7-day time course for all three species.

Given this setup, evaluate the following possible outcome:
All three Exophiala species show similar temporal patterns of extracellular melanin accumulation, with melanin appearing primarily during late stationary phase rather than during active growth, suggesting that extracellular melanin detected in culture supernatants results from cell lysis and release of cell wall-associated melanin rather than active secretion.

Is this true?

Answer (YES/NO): NO